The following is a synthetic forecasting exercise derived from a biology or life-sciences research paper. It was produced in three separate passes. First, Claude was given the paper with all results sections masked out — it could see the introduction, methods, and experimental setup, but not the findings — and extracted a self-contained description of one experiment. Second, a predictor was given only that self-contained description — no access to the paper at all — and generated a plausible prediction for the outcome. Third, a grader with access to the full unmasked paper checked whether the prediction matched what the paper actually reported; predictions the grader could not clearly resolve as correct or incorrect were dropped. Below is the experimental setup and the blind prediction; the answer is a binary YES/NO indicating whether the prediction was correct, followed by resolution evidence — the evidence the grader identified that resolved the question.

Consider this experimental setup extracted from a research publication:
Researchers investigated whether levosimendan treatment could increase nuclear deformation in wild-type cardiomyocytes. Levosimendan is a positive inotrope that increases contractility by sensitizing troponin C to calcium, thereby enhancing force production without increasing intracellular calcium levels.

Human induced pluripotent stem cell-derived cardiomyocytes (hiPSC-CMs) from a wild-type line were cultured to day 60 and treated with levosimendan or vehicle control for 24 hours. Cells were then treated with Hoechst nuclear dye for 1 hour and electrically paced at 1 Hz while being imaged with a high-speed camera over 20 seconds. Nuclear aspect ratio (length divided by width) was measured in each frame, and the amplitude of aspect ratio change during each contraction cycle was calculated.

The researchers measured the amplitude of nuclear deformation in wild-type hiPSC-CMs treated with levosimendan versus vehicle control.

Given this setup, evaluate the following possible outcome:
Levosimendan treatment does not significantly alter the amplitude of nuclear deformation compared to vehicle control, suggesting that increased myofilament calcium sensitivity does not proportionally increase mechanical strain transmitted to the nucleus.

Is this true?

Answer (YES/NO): NO